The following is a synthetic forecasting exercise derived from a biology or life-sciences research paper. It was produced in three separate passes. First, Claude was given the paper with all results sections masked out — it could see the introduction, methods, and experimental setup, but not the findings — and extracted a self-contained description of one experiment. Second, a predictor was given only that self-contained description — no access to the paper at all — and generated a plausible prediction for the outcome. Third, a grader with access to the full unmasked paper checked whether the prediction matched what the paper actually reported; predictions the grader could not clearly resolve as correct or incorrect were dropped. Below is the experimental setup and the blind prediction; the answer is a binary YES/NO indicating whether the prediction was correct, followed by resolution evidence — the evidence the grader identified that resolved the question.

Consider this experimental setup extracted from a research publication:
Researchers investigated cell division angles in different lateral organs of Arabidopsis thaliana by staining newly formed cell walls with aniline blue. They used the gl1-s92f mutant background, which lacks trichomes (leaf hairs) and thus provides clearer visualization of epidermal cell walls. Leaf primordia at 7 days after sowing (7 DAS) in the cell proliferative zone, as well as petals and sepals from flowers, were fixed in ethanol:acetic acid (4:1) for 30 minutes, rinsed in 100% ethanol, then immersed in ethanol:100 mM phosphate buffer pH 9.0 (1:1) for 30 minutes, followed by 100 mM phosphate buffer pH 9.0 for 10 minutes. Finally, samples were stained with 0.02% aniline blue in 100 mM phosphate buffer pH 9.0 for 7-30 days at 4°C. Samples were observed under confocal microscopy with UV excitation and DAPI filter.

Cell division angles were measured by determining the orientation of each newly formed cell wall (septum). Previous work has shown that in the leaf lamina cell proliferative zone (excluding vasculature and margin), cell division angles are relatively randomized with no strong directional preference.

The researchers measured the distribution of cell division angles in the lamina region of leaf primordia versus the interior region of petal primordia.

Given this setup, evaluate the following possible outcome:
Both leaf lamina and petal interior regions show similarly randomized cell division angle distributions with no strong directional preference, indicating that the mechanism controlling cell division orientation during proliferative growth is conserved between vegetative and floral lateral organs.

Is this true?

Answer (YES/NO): NO